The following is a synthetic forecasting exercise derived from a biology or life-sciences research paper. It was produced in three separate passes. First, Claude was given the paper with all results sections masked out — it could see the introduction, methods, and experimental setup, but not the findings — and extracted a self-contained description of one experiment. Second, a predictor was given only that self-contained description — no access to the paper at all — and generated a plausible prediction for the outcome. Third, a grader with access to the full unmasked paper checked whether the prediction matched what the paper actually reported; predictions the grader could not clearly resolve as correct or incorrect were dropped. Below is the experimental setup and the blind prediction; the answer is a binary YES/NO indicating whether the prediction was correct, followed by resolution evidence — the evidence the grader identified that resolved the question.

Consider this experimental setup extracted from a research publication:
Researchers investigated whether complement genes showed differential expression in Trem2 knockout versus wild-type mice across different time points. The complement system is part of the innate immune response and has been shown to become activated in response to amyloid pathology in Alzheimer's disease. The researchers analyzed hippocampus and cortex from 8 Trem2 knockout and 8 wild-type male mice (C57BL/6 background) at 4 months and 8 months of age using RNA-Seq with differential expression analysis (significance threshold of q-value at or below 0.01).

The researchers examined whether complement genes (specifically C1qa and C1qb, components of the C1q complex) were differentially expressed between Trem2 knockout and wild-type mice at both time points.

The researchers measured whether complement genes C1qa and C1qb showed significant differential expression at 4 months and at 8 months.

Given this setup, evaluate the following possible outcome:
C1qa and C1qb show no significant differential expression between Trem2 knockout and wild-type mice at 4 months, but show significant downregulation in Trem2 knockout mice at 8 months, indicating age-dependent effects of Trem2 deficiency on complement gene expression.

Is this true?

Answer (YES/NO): NO